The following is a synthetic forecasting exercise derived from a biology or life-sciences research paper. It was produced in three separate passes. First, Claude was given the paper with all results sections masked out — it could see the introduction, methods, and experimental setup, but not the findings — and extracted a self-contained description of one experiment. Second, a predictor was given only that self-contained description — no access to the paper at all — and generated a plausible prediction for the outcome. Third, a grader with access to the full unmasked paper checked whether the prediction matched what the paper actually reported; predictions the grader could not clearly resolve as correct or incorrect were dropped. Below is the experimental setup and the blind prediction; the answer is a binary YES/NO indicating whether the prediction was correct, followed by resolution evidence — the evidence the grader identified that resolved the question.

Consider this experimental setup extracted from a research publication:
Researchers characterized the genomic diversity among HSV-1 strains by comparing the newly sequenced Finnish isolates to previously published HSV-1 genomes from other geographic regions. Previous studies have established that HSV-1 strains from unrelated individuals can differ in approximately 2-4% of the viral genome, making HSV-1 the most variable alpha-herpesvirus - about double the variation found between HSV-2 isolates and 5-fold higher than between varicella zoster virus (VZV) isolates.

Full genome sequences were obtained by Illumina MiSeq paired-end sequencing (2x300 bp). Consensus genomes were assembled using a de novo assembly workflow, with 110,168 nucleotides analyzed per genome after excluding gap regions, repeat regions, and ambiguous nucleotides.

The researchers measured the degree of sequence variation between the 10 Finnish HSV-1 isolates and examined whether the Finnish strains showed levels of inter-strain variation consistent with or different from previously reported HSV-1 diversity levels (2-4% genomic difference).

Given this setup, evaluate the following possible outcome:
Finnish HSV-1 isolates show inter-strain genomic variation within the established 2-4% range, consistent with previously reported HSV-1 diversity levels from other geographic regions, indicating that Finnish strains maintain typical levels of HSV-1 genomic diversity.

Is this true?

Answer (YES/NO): YES